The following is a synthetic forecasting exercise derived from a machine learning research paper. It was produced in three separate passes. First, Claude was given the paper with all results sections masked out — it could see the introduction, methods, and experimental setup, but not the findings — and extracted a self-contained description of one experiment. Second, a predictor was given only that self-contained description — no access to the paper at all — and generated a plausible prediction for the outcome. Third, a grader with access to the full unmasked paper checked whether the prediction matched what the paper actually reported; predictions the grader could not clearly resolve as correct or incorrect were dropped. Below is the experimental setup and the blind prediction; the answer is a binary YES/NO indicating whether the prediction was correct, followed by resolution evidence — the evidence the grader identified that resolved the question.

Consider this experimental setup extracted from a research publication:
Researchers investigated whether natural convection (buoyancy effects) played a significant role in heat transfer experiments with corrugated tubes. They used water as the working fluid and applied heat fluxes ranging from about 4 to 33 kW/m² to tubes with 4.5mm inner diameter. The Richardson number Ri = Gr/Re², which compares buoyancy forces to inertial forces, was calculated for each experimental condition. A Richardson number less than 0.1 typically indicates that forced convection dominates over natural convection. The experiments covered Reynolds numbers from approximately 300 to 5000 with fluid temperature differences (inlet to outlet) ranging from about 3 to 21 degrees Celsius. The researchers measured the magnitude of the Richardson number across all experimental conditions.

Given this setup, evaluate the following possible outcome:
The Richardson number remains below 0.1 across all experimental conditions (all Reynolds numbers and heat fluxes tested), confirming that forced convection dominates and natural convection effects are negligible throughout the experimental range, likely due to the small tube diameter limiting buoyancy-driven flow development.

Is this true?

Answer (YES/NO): YES